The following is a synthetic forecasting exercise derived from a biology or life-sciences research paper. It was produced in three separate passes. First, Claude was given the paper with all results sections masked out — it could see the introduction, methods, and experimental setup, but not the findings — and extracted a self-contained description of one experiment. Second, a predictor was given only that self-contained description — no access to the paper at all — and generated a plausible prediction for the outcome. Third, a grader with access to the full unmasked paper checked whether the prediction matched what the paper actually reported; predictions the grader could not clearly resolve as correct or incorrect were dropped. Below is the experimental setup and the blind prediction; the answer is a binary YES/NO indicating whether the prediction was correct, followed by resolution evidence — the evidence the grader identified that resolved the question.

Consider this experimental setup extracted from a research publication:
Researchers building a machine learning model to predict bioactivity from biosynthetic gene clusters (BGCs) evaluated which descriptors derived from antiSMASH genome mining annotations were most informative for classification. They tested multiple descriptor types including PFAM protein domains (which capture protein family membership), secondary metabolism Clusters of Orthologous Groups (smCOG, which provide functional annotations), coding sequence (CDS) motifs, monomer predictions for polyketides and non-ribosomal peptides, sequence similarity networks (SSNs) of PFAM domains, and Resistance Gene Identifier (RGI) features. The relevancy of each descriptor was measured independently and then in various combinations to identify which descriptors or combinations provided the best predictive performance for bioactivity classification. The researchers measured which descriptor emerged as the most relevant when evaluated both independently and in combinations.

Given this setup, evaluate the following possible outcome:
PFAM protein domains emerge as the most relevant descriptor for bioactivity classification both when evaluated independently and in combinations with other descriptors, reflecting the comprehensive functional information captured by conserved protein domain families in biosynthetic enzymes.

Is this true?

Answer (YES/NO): YES